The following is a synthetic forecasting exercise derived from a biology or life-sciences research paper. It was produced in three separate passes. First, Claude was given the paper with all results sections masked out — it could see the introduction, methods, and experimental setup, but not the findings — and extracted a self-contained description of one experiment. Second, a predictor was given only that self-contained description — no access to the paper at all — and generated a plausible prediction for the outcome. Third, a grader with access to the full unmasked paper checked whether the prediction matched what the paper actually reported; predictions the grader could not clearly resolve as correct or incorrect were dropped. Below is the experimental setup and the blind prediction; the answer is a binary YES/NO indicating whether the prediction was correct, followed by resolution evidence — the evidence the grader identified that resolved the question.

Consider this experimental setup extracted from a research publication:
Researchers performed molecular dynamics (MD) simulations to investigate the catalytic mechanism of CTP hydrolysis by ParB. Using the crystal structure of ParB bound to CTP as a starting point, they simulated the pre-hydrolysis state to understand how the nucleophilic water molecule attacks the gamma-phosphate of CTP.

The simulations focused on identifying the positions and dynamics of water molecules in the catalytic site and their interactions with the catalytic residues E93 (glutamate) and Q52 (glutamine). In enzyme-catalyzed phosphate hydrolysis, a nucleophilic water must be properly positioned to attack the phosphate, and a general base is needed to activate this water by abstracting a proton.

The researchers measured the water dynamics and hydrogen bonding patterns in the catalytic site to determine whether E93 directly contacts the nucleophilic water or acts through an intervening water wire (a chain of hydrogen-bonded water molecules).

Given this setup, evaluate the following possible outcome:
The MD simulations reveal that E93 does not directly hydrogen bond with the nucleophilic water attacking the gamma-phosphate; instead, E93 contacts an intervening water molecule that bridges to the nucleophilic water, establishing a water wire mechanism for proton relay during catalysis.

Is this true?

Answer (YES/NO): YES